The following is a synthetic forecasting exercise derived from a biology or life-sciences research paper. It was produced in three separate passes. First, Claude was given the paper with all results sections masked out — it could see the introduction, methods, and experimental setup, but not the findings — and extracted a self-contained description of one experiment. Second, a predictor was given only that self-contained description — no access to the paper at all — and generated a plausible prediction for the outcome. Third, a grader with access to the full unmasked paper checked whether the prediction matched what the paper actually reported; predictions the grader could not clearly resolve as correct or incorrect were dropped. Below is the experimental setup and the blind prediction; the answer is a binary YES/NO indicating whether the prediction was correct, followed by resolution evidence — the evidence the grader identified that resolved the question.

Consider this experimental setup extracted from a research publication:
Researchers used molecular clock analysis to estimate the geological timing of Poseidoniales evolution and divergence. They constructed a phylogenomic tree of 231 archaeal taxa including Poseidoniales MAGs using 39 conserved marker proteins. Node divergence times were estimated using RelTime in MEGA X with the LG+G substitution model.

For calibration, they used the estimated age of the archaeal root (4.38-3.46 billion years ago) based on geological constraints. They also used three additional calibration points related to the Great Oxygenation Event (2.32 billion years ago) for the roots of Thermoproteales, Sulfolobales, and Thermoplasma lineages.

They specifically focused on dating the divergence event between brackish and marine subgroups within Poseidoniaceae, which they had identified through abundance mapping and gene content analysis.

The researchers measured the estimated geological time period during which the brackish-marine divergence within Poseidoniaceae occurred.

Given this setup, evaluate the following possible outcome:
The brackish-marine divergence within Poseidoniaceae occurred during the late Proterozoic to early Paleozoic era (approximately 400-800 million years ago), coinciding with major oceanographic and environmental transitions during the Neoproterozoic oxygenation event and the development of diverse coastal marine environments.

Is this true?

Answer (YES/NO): NO